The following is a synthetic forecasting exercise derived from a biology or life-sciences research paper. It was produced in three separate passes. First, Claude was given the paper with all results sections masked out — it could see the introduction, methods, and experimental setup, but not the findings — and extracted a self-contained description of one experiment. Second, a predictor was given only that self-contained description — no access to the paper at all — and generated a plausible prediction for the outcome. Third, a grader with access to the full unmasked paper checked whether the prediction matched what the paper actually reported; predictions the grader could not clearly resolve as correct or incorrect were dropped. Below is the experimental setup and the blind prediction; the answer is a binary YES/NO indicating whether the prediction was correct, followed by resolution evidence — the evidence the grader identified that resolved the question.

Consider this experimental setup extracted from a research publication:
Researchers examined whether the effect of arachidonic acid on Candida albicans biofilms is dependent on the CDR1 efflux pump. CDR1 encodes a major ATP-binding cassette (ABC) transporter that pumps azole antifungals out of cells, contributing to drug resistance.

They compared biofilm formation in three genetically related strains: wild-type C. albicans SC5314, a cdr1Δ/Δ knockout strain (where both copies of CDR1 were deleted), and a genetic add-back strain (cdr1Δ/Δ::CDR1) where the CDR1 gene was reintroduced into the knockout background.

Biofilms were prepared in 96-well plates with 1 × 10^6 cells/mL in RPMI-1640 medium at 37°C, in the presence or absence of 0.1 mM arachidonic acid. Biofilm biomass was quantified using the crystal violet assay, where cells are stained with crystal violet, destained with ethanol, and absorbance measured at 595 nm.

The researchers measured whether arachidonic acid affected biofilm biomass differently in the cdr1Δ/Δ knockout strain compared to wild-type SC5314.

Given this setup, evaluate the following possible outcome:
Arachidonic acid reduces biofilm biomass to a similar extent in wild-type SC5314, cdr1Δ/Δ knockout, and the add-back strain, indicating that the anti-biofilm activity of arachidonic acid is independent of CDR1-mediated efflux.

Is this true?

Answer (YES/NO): NO